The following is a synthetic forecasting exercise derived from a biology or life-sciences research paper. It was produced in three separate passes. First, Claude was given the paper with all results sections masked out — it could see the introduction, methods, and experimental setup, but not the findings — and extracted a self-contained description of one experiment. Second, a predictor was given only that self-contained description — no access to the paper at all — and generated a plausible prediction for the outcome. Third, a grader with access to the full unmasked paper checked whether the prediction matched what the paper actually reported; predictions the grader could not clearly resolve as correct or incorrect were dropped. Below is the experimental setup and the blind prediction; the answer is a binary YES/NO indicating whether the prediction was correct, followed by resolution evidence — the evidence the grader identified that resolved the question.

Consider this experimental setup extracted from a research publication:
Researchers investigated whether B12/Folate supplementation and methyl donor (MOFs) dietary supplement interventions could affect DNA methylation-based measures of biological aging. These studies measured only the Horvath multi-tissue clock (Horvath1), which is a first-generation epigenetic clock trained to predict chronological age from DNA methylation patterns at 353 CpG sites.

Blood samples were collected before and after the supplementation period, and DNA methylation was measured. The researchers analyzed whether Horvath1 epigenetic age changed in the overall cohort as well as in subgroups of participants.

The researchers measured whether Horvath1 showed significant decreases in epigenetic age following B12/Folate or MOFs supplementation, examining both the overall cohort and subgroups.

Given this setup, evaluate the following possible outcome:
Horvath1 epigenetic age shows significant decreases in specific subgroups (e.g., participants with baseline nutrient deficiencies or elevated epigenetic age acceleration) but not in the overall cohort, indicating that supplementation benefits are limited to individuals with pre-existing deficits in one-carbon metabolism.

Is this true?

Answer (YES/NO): YES